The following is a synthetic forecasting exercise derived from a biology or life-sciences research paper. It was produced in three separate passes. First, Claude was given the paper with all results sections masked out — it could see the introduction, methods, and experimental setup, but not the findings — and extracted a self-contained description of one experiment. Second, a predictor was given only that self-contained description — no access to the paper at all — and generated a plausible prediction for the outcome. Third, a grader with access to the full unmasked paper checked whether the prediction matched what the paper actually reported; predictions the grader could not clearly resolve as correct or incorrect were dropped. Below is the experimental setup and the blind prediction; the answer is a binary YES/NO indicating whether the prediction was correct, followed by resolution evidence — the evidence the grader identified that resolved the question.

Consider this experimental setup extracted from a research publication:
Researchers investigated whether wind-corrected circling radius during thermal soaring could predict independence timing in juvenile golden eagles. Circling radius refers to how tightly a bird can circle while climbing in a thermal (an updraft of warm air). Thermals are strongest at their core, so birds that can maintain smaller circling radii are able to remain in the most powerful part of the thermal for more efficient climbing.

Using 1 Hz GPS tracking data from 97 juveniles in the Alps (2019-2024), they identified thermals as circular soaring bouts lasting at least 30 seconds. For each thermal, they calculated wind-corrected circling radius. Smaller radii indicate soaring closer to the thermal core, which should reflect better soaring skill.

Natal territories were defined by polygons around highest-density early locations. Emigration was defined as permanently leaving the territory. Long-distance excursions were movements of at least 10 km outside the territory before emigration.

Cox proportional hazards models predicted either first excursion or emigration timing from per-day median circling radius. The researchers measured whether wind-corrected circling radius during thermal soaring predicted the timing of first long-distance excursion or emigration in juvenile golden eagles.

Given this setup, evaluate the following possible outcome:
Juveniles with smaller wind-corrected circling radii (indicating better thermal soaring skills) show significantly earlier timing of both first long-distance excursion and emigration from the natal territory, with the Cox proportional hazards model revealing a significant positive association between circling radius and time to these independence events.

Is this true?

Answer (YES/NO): NO